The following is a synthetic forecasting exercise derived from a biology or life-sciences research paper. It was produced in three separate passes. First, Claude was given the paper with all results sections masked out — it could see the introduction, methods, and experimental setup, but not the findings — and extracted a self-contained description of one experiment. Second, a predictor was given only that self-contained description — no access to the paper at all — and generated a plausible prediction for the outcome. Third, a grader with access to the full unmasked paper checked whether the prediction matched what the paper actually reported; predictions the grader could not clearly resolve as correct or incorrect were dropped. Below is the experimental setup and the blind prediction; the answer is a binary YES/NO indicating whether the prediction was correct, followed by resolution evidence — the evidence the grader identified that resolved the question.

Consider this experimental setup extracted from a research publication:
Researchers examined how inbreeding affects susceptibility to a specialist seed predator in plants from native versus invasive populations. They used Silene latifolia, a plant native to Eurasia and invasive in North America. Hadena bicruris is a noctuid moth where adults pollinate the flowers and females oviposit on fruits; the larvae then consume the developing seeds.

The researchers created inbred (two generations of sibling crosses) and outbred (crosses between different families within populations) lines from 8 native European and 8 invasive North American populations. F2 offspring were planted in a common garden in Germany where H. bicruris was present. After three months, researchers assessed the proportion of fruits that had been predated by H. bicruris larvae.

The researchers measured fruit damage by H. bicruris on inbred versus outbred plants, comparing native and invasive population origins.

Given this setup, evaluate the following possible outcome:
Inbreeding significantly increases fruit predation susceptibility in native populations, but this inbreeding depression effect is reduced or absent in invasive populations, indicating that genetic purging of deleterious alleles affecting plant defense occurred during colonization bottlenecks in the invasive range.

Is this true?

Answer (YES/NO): NO